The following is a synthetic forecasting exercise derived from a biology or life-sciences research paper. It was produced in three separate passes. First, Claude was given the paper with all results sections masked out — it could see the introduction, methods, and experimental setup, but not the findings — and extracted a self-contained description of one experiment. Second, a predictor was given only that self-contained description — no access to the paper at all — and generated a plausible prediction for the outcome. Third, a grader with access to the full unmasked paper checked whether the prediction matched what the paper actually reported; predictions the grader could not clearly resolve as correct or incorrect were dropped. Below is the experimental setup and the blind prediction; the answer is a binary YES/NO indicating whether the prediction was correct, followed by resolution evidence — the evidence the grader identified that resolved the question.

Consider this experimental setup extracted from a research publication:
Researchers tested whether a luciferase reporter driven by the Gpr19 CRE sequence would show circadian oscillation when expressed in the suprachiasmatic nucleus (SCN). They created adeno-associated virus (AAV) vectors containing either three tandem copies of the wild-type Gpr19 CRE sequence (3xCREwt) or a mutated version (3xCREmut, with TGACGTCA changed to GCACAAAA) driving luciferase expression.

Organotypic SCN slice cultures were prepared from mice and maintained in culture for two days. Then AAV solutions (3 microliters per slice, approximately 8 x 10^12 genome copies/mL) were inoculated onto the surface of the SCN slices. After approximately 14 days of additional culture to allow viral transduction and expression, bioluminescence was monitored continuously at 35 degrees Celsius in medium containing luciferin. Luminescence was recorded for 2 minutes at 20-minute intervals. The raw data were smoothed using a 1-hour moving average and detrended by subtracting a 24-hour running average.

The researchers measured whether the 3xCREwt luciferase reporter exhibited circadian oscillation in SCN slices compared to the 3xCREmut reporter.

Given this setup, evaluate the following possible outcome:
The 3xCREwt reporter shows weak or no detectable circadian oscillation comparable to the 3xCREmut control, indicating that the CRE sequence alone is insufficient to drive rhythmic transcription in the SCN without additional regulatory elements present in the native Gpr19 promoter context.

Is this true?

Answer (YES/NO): NO